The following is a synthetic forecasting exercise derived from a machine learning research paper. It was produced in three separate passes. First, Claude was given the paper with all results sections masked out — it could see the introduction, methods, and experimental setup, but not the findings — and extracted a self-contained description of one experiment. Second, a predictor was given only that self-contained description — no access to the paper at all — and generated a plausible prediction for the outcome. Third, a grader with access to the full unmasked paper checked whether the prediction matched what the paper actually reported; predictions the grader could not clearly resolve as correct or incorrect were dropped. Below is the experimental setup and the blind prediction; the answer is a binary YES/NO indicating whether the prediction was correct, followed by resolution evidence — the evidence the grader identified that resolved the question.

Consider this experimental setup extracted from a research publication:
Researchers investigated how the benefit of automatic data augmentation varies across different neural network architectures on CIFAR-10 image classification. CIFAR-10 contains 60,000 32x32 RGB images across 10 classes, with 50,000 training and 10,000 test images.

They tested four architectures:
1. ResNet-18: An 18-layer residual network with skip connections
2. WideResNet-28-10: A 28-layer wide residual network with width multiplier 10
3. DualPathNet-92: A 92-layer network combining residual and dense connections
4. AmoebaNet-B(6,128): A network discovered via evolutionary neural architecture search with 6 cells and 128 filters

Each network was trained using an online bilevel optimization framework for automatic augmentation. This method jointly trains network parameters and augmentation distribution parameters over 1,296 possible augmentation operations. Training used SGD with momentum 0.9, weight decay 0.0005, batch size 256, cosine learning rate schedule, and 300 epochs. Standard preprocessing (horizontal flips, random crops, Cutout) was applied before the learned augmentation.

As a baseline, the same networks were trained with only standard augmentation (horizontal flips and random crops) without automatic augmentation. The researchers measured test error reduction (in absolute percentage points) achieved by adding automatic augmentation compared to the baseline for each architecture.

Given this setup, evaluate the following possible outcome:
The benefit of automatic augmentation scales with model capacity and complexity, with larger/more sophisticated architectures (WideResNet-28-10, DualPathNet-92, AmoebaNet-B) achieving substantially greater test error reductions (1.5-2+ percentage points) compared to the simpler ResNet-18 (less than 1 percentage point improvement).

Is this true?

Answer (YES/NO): NO